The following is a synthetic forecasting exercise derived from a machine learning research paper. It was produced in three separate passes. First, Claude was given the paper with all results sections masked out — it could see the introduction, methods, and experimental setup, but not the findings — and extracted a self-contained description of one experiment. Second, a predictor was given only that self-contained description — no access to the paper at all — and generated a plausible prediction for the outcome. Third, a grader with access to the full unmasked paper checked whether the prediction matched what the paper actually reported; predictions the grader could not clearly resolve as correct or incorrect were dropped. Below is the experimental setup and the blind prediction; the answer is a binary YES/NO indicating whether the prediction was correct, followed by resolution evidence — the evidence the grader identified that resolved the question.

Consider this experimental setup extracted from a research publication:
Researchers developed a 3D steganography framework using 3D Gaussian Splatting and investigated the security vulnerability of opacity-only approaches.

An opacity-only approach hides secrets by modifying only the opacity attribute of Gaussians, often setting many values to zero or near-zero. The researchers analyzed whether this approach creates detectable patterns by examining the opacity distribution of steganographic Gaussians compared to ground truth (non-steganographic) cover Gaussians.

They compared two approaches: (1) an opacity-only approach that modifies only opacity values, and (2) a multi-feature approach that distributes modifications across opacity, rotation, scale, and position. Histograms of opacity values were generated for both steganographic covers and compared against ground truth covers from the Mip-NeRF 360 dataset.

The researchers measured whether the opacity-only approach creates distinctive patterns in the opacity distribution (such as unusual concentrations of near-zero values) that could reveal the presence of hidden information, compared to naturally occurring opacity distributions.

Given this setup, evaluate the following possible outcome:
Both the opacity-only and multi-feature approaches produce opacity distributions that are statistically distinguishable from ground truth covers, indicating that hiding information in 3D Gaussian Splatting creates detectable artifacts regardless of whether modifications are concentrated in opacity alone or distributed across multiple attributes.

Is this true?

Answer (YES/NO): NO